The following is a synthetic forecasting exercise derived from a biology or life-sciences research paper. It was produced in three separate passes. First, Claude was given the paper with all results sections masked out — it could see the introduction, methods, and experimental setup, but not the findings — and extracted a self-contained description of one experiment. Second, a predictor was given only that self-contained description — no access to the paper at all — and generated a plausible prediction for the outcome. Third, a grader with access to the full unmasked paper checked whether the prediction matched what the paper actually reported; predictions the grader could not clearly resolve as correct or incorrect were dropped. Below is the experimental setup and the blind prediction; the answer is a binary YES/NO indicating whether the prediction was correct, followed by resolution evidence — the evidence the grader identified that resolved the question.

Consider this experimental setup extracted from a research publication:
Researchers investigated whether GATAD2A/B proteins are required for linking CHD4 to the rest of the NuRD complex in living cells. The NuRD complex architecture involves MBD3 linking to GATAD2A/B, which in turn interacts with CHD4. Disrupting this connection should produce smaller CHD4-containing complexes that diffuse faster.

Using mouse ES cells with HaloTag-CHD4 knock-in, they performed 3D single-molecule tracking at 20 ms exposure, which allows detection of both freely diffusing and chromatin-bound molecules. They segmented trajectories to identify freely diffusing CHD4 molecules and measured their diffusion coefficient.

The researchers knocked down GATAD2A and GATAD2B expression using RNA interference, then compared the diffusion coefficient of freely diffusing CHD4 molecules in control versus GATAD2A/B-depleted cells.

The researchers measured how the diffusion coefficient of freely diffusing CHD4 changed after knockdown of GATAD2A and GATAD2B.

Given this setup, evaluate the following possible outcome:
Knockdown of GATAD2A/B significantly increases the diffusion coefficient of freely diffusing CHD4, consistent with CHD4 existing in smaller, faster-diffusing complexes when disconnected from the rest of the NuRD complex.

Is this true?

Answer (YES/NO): YES